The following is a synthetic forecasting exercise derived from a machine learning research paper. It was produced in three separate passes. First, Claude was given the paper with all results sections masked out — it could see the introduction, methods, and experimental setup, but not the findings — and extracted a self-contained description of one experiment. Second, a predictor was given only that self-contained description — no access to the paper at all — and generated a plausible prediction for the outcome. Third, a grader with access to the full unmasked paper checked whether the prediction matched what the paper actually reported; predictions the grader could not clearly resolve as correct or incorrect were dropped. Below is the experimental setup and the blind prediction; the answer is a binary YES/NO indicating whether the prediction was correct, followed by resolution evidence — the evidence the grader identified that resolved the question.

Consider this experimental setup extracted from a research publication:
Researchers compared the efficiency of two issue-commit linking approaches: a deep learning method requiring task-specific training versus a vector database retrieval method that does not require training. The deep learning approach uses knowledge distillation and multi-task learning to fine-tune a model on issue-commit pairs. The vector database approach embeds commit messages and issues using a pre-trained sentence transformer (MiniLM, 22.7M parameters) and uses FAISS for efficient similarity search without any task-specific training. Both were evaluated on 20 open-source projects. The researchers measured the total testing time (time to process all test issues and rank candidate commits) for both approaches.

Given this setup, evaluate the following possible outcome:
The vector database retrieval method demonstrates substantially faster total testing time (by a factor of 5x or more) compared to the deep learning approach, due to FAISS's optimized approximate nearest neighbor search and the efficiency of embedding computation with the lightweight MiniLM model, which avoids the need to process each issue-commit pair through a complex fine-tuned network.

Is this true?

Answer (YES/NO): YES